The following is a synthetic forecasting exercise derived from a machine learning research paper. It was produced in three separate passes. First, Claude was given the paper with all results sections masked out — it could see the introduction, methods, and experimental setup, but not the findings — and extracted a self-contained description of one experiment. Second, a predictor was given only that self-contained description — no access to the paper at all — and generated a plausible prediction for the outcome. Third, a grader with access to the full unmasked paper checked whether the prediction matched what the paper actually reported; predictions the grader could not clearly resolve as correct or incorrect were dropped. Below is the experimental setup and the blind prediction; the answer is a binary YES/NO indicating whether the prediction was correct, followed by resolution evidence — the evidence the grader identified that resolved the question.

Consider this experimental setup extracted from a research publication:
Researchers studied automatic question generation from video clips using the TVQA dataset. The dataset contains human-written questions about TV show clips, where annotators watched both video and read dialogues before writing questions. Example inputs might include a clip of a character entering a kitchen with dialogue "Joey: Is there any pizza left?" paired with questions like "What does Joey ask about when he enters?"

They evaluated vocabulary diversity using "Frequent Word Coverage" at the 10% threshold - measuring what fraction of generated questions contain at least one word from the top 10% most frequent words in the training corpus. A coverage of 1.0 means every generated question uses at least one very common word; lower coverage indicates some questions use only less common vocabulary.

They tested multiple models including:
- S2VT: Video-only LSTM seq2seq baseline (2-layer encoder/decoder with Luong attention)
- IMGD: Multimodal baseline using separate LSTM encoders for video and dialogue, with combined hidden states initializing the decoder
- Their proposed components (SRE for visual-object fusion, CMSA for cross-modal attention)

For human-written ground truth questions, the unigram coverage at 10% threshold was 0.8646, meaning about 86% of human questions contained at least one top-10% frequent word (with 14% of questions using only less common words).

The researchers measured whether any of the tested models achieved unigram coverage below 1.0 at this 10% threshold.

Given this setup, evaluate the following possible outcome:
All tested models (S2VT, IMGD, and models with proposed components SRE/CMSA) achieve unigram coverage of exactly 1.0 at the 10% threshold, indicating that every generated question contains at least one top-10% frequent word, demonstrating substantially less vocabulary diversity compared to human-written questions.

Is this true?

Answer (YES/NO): NO